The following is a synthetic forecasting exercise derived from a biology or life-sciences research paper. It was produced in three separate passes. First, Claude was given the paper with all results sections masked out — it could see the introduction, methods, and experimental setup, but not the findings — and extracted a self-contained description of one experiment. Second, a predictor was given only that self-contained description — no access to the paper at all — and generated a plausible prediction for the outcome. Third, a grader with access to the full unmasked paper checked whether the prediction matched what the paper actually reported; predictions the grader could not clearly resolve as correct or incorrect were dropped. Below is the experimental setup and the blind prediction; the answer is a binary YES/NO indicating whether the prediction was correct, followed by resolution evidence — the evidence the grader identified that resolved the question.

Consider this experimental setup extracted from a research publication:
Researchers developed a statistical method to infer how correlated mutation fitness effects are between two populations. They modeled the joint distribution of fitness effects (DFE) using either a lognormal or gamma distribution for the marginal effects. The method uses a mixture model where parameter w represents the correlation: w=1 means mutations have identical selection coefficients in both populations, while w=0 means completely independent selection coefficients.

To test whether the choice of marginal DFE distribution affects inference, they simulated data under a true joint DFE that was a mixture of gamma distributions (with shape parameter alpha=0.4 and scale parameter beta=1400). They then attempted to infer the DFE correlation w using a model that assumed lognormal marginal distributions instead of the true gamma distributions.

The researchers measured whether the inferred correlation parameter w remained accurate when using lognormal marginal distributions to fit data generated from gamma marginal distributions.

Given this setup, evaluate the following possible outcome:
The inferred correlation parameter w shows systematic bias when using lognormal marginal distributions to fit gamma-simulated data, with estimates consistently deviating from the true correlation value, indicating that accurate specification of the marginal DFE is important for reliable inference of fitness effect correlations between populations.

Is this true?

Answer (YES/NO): NO